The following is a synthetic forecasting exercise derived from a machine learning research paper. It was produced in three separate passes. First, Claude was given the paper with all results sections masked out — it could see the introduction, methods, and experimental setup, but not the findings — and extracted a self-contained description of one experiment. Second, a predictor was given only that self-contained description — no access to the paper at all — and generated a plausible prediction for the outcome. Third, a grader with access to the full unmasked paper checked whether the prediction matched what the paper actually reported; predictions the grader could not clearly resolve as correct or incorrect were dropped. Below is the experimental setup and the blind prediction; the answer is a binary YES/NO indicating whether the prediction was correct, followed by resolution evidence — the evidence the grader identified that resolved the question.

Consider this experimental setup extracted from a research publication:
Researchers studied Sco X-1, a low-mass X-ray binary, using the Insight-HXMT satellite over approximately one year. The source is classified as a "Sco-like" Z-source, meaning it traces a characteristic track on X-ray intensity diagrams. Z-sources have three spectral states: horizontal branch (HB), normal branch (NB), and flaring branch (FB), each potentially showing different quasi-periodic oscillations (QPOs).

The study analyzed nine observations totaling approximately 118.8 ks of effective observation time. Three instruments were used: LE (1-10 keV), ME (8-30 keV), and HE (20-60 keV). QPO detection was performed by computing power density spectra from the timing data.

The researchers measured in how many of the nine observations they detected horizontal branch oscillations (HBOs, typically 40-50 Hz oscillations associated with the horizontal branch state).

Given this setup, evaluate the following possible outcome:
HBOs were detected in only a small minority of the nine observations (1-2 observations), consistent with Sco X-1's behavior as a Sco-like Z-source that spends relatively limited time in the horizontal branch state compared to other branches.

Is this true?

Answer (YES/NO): YES